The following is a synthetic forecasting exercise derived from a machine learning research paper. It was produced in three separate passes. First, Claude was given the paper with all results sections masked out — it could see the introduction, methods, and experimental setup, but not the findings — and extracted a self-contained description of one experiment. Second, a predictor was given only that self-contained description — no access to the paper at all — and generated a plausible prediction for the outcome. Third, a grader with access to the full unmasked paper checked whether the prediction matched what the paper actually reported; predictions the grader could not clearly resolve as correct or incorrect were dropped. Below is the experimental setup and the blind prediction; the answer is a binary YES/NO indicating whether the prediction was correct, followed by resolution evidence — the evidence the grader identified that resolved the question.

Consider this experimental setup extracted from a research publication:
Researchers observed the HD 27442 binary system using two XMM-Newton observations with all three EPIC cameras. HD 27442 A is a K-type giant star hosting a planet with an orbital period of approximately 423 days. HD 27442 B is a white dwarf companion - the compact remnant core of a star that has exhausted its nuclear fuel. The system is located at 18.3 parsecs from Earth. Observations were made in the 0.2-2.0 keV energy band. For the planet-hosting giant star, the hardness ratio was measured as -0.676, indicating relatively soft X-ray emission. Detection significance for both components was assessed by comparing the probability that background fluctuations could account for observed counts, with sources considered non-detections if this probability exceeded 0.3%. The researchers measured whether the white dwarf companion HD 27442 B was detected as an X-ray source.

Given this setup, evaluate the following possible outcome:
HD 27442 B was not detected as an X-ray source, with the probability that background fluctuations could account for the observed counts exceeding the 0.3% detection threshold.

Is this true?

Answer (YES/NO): NO